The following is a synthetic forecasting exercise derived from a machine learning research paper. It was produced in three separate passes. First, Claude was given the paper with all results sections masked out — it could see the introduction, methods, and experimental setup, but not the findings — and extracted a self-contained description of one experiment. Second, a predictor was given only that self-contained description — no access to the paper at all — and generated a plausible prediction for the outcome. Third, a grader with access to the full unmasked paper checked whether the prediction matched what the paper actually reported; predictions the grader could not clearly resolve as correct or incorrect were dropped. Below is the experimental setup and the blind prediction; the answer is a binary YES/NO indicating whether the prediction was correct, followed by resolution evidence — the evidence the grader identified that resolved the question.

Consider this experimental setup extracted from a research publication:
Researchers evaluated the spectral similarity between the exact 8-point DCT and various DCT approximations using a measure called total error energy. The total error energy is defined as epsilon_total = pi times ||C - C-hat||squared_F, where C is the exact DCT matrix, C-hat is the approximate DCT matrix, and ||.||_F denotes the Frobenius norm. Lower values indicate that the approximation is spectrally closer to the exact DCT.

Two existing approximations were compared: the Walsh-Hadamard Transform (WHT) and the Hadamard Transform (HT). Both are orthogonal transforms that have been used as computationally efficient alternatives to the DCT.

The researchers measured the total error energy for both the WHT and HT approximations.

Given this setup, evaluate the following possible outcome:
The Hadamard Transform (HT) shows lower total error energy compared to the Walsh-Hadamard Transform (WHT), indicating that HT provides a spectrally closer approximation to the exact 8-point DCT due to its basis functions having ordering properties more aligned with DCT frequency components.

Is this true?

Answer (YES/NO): NO